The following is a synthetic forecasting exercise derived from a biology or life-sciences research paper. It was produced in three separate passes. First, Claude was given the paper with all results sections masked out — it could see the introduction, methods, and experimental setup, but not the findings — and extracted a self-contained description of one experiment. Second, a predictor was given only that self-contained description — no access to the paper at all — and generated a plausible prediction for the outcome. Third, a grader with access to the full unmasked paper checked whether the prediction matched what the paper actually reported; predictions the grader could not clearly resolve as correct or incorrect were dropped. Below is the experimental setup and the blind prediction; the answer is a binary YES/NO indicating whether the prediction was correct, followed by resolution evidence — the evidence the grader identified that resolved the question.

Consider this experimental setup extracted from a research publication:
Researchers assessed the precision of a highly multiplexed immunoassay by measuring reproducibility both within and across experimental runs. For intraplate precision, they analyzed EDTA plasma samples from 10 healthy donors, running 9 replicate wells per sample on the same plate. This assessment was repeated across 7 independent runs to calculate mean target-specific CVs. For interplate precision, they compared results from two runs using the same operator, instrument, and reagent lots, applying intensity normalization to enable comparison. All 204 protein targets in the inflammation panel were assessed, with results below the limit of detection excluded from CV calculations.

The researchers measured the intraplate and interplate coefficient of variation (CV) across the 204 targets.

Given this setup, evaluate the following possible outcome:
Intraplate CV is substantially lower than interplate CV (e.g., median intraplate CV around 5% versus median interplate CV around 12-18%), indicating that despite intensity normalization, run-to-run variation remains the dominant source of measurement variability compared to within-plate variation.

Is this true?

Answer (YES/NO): NO